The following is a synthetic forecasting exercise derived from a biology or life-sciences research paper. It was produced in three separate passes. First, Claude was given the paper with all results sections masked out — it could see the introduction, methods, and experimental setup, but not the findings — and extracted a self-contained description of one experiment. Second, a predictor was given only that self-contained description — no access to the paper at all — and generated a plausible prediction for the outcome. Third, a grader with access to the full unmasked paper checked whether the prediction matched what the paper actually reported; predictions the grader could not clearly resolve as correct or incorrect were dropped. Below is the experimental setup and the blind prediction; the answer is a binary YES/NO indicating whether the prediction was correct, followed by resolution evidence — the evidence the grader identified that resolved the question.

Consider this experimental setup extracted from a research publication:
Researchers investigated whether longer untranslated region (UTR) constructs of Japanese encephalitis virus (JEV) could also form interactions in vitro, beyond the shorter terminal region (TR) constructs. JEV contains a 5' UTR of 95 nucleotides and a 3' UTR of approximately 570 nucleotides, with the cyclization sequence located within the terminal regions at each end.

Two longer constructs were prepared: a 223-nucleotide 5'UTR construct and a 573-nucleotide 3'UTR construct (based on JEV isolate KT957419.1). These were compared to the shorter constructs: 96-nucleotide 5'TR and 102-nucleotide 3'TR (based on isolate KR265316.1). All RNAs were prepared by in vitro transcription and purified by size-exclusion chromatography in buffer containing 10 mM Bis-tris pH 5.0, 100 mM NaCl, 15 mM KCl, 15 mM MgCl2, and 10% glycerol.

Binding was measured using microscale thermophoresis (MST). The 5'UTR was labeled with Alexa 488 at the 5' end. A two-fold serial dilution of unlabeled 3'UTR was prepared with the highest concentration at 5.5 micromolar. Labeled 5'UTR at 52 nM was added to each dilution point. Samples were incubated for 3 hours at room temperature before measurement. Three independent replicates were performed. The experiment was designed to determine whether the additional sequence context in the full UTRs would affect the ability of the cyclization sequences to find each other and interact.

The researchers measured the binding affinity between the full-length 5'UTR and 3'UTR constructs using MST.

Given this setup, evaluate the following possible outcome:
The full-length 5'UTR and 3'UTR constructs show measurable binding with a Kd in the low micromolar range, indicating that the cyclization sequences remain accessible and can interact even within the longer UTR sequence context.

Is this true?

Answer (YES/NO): NO